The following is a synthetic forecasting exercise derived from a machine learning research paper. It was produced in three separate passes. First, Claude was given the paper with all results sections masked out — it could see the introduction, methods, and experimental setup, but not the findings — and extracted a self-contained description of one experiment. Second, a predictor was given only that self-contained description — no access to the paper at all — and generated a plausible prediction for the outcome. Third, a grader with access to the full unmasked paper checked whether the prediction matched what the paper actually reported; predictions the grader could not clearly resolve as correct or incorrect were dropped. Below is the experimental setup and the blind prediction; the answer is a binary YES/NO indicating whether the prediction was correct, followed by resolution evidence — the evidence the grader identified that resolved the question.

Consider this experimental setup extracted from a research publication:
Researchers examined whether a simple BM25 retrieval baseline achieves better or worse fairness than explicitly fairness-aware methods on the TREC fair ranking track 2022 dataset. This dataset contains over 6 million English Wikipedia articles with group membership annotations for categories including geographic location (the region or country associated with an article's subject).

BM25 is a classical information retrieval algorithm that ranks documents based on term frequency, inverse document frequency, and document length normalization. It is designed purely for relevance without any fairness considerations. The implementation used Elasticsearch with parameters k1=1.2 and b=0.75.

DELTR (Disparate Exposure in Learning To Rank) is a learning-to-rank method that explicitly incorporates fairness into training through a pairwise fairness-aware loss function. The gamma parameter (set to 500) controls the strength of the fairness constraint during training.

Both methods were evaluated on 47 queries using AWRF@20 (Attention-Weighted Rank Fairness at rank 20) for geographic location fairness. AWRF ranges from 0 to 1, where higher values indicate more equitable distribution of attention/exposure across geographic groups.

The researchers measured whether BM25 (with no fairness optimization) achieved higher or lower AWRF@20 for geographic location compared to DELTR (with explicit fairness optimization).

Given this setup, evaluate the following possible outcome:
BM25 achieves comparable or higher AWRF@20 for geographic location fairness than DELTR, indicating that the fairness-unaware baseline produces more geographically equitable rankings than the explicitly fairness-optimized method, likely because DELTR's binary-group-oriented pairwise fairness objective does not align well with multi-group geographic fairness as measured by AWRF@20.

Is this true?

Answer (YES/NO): YES